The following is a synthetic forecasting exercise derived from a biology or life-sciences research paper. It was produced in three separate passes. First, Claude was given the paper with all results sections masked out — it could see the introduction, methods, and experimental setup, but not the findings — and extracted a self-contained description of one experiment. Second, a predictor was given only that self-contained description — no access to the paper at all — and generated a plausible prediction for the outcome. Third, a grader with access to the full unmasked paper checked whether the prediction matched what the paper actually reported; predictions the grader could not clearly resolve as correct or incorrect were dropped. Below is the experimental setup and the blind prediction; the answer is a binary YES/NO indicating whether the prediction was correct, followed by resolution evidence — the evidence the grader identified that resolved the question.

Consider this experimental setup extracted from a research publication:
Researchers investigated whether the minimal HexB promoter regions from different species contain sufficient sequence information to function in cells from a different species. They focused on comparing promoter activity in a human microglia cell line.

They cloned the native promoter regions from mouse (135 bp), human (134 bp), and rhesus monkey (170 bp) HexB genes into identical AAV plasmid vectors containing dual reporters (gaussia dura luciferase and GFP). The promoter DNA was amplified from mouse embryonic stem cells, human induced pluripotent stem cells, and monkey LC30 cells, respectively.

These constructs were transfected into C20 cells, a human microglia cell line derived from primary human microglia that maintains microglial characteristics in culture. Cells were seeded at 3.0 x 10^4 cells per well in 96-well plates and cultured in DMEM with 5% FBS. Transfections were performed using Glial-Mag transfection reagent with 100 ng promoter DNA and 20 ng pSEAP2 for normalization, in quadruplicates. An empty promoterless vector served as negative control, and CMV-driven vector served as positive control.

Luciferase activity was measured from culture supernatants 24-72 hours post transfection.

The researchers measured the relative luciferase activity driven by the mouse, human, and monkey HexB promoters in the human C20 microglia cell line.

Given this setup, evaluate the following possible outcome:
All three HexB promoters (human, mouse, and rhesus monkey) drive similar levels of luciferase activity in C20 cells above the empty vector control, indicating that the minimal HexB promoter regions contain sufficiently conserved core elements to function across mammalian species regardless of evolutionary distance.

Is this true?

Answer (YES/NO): NO